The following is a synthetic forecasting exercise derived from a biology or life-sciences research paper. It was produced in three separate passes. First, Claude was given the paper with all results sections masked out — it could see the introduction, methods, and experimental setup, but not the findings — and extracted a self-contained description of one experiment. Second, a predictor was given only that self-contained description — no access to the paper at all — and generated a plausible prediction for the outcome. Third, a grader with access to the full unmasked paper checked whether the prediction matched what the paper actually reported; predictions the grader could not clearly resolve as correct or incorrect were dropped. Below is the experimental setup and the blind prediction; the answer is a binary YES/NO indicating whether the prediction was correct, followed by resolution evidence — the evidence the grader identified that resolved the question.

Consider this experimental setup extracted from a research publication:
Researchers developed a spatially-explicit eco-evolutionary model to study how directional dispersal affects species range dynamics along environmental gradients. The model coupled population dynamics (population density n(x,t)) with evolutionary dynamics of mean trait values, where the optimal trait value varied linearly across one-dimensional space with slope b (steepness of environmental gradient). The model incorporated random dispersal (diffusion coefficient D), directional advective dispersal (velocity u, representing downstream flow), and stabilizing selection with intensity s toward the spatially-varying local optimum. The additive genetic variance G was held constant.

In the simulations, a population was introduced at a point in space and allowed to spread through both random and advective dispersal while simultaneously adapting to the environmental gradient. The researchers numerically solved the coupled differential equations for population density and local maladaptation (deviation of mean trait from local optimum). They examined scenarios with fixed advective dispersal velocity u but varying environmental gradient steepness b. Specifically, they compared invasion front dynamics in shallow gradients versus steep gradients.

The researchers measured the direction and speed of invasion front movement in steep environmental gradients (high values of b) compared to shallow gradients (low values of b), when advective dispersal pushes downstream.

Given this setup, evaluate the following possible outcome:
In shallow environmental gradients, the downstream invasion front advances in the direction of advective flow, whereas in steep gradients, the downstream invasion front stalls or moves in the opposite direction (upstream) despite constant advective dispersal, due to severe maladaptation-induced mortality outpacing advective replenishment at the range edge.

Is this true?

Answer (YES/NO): YES